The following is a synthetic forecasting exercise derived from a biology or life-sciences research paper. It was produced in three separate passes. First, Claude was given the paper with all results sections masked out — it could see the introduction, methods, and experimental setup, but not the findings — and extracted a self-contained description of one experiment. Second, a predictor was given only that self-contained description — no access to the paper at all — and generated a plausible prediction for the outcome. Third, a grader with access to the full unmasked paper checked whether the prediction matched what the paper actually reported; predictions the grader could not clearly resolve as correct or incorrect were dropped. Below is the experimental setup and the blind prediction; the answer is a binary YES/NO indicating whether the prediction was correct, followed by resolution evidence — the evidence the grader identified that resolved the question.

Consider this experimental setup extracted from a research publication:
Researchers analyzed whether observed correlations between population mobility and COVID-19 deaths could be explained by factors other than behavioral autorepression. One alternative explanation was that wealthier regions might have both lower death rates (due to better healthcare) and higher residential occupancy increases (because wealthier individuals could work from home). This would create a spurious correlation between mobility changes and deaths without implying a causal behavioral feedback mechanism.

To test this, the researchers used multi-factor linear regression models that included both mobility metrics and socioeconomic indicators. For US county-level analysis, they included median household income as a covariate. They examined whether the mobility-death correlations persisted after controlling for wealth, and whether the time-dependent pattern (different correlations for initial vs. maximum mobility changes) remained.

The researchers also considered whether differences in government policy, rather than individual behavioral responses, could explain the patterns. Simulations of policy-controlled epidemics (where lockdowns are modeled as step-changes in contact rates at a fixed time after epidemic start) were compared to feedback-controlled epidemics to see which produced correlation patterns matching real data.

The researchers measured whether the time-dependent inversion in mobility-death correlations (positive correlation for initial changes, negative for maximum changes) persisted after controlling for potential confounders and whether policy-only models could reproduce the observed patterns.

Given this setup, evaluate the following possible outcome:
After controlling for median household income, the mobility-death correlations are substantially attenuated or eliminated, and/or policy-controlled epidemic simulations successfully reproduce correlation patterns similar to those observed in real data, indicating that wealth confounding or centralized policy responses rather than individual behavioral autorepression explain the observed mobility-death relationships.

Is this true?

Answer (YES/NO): NO